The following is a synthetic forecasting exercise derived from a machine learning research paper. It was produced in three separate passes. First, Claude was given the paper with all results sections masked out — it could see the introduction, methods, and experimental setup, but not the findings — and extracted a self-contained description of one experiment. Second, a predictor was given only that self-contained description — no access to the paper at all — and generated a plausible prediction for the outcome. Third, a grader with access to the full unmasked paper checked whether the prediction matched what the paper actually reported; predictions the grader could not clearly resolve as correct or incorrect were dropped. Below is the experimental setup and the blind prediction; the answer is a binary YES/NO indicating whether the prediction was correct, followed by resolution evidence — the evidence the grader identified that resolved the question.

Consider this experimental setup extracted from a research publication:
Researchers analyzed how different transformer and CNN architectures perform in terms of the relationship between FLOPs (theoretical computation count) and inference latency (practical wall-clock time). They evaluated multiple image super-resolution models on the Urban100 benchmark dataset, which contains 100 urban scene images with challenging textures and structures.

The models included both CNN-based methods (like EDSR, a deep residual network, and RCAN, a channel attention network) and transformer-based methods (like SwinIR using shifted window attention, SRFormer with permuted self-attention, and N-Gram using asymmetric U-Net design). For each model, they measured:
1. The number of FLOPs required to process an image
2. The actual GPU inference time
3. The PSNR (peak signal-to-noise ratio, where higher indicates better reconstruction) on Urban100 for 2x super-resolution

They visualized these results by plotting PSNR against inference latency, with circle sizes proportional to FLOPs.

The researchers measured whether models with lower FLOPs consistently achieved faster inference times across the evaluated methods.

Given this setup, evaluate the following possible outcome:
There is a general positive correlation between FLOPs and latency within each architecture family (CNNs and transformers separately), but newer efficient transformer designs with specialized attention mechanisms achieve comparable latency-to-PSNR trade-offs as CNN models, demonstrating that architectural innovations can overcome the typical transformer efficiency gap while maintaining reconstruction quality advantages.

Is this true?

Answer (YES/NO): NO